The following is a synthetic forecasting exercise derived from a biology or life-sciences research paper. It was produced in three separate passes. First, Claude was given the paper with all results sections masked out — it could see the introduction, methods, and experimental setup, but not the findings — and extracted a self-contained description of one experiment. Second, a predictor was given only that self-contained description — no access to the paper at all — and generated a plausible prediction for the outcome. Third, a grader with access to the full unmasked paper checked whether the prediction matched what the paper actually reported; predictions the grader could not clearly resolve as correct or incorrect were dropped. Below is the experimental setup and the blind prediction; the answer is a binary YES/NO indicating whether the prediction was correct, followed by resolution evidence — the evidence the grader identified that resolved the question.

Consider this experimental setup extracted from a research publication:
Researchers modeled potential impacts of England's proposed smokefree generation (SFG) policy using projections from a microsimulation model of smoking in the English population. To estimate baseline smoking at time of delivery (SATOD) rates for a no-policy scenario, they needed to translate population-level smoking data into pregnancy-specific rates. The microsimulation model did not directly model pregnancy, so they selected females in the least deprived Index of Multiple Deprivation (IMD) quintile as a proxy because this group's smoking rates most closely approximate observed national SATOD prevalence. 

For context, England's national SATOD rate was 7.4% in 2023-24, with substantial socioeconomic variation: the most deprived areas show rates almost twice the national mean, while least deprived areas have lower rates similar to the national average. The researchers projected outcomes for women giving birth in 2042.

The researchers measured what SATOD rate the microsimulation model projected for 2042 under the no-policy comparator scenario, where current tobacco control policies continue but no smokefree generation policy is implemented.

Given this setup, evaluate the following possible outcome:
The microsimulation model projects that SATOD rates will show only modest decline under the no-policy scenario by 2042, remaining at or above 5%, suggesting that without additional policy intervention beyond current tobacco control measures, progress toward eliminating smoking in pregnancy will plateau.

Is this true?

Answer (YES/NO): YES